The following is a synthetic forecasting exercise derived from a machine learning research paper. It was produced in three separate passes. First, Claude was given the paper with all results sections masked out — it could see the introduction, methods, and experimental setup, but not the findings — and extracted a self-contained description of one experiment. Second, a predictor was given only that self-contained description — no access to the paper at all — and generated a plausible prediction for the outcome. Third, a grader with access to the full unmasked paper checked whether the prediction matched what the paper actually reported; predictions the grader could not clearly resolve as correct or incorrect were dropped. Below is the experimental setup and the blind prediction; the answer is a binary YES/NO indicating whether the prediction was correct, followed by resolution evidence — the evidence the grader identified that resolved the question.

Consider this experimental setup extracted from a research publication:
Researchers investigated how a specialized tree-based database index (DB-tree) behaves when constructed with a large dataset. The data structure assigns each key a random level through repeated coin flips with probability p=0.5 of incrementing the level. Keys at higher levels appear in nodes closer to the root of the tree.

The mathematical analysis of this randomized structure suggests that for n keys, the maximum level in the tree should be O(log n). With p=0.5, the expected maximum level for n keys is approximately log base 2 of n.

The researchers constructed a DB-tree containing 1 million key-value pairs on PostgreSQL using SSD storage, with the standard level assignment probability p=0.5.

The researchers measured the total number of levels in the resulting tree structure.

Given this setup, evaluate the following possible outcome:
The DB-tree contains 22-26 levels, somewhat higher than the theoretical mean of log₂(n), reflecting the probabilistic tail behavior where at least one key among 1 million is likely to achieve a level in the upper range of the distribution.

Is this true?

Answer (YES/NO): YES